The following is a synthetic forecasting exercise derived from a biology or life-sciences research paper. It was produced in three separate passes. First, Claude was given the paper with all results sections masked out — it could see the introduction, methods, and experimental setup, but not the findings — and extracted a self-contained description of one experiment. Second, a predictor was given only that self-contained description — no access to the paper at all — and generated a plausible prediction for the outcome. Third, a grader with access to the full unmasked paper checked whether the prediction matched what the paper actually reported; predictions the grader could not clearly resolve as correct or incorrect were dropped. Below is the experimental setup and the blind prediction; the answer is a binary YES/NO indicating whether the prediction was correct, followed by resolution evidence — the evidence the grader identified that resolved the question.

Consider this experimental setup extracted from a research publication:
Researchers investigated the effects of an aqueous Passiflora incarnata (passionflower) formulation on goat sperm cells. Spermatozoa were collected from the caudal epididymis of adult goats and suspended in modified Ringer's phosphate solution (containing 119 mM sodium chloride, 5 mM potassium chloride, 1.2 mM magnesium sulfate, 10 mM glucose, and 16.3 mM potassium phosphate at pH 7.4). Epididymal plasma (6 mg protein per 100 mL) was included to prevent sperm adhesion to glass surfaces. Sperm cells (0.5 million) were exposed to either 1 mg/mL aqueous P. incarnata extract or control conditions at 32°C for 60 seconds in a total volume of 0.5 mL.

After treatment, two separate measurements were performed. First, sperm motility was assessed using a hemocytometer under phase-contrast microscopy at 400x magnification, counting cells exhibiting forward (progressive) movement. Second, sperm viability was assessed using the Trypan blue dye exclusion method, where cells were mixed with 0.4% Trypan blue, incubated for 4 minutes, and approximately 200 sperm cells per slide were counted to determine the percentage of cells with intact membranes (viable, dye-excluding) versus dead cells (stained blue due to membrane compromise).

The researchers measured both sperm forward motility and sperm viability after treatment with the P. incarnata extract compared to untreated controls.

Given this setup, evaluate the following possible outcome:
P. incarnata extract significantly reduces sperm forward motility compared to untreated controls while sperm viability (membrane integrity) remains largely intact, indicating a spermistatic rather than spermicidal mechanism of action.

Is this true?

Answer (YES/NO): YES